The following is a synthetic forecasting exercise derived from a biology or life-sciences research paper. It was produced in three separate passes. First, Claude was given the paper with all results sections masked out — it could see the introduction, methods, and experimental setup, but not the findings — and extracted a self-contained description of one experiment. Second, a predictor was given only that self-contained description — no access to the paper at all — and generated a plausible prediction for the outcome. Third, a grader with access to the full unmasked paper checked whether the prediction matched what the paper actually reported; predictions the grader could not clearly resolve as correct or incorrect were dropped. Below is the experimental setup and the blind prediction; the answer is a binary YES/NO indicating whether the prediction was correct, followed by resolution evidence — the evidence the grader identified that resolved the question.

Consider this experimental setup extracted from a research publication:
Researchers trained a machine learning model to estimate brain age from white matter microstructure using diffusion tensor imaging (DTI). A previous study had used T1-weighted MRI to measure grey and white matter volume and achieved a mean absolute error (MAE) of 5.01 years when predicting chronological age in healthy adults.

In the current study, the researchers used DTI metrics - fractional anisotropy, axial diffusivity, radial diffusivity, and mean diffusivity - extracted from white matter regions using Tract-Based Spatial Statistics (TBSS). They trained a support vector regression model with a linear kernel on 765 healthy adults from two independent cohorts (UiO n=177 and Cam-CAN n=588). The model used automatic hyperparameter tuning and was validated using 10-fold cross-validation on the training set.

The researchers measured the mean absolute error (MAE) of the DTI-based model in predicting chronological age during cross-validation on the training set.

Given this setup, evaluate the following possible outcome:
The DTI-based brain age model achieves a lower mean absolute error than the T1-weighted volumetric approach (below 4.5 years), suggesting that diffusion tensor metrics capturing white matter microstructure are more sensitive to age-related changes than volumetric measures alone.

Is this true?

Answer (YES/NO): NO